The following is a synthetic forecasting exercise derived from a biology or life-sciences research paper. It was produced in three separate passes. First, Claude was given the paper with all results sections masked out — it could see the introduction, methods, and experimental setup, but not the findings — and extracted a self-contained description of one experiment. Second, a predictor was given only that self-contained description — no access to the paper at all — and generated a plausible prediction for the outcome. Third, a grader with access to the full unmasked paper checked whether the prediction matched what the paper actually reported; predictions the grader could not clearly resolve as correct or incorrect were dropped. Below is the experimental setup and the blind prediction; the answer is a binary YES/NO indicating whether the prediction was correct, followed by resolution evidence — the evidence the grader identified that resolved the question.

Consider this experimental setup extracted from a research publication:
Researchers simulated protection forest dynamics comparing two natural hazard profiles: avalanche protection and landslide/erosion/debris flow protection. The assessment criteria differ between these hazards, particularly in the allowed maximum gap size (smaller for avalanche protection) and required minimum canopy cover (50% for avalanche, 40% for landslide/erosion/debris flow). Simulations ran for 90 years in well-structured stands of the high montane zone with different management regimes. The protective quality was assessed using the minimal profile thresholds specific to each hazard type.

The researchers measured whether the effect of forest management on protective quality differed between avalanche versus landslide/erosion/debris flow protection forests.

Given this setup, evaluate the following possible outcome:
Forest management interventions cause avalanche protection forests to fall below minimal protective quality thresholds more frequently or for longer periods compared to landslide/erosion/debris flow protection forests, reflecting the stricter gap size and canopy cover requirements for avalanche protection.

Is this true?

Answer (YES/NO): YES